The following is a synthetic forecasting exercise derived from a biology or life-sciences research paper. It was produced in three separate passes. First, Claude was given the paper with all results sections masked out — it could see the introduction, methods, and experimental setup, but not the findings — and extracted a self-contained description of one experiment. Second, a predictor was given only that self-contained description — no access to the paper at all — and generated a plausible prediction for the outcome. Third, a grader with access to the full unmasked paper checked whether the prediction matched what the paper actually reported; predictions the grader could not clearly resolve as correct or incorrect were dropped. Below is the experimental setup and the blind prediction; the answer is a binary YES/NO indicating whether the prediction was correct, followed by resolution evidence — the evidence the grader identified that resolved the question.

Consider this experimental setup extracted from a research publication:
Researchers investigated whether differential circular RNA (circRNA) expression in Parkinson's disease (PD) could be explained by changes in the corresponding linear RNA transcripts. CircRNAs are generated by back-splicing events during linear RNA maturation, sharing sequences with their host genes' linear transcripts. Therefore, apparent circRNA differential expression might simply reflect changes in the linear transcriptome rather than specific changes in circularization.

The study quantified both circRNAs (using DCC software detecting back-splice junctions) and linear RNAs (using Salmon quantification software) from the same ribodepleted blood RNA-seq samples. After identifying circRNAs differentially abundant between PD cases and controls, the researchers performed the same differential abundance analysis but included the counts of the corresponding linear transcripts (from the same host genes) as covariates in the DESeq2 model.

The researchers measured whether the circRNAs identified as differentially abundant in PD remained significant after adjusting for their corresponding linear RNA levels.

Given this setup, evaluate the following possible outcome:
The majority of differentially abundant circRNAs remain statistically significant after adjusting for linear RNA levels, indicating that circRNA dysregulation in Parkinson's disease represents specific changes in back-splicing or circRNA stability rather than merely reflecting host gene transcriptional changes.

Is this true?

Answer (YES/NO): YES